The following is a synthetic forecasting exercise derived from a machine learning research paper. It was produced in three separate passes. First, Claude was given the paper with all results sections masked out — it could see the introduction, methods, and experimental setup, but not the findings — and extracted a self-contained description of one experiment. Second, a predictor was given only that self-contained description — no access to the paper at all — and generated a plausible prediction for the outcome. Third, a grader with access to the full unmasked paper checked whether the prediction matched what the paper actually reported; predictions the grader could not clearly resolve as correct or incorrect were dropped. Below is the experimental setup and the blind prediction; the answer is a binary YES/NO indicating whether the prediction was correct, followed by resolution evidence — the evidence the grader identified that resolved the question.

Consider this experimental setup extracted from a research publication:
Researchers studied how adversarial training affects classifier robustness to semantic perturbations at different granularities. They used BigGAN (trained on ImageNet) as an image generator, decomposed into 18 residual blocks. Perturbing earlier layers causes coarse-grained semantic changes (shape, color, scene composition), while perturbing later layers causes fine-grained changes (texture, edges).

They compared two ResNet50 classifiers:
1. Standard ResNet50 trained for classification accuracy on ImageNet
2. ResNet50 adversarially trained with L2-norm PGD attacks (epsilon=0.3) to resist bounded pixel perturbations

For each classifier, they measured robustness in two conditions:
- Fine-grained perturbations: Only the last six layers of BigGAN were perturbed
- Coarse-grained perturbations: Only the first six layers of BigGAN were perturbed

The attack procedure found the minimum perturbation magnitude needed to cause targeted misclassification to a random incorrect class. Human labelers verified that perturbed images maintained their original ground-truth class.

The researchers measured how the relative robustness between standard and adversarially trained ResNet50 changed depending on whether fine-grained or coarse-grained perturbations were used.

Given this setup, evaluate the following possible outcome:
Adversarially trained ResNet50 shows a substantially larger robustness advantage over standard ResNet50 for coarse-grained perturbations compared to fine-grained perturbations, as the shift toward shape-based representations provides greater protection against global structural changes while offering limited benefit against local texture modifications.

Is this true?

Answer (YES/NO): NO